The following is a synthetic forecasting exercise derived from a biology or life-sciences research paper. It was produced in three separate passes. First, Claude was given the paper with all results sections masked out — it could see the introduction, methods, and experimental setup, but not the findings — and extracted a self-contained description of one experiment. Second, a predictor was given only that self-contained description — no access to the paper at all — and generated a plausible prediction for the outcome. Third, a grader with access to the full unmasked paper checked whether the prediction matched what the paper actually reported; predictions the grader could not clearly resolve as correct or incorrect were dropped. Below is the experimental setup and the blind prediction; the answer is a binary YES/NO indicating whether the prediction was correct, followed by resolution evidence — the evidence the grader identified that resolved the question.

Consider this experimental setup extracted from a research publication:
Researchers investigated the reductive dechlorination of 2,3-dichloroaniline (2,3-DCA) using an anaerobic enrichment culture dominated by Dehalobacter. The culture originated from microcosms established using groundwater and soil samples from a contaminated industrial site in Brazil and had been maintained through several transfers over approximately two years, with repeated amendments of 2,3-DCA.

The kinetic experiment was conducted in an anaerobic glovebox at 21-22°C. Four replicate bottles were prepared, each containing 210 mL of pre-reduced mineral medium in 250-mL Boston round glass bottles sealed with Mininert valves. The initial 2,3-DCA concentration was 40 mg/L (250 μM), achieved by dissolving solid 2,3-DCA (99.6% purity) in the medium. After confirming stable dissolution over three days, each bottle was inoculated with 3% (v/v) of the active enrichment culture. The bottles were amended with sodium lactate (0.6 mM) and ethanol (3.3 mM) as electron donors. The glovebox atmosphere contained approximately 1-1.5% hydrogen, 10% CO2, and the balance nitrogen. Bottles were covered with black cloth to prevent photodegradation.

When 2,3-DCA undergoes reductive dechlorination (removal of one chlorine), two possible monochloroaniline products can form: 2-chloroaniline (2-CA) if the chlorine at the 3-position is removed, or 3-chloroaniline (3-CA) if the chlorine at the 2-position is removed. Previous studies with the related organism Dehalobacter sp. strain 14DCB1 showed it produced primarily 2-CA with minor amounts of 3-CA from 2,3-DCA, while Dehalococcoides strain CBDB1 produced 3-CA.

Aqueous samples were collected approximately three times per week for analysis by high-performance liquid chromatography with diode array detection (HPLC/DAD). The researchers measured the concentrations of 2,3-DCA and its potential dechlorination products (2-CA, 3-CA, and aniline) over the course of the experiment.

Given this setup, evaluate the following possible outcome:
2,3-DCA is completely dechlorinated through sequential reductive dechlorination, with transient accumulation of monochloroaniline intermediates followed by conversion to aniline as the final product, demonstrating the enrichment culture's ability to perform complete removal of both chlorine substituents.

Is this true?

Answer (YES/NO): YES